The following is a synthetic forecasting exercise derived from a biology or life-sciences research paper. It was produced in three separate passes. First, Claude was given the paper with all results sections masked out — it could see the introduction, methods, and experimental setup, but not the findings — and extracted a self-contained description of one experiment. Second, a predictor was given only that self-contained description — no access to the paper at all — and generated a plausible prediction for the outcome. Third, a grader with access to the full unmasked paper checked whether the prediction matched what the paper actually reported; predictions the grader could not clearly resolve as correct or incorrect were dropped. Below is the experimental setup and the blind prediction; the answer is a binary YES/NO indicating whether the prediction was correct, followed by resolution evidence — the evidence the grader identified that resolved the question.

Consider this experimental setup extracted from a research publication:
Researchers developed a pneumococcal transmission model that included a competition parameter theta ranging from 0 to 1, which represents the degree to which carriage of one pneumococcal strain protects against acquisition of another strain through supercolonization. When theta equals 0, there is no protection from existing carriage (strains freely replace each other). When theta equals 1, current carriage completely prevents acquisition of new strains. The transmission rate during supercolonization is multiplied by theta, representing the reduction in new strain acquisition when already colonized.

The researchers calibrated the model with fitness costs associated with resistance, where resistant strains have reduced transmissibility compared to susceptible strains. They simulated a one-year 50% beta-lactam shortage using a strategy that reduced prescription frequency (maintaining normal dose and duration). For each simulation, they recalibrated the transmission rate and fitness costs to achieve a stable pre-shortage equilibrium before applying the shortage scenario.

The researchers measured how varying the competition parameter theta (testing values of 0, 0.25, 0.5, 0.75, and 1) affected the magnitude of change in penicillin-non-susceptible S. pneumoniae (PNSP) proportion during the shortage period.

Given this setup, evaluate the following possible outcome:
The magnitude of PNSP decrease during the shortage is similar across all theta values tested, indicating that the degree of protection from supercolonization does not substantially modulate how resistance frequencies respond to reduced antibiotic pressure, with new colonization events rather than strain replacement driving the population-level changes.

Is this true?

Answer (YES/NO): YES